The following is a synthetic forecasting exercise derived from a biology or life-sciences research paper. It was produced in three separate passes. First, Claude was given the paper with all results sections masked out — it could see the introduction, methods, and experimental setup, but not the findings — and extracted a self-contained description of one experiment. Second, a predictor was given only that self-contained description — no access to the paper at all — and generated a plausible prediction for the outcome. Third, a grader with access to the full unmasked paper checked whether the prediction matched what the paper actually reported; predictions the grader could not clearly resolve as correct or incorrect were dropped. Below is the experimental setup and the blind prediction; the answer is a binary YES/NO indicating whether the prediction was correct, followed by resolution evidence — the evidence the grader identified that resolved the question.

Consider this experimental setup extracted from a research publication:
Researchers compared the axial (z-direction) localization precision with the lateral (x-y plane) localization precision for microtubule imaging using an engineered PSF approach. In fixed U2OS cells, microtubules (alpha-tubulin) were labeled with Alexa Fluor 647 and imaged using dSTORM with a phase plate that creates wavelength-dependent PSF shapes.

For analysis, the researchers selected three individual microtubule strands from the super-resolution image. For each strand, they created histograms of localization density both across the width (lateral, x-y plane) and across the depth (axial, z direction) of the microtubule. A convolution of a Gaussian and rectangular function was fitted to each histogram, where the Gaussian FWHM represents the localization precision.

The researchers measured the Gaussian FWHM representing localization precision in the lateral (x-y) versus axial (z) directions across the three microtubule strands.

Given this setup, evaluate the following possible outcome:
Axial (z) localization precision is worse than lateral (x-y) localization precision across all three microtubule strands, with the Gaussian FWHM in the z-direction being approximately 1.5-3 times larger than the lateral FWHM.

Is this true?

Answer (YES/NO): NO